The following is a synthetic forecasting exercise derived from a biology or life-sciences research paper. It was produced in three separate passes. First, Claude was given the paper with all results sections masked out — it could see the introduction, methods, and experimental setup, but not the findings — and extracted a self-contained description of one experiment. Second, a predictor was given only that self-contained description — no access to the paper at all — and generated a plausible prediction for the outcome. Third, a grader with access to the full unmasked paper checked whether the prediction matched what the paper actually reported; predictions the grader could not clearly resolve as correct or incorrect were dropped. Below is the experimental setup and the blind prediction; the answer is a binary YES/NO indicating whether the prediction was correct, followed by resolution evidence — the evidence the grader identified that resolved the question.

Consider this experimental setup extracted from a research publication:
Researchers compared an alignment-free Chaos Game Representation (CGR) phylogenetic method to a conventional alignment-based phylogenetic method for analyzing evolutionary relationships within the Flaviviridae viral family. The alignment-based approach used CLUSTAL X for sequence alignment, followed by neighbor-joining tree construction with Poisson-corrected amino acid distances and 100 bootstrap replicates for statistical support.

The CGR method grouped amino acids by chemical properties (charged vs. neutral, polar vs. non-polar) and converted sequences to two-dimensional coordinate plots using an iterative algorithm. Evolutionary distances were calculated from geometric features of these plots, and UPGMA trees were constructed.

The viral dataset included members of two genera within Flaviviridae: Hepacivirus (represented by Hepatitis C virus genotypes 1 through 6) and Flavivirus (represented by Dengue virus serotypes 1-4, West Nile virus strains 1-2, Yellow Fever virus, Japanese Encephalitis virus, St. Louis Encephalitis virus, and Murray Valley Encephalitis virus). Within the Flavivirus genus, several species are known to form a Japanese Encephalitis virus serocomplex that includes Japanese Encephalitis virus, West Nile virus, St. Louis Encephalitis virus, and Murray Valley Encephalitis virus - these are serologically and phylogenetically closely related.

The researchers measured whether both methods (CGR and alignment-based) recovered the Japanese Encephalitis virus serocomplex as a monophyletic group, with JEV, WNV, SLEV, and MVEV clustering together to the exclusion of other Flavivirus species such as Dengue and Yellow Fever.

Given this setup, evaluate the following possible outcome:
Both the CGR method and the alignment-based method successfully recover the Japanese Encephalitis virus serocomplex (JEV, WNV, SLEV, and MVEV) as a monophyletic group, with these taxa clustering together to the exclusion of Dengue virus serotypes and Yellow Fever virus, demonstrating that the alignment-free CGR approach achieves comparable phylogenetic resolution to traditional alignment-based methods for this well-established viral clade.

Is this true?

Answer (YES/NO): NO